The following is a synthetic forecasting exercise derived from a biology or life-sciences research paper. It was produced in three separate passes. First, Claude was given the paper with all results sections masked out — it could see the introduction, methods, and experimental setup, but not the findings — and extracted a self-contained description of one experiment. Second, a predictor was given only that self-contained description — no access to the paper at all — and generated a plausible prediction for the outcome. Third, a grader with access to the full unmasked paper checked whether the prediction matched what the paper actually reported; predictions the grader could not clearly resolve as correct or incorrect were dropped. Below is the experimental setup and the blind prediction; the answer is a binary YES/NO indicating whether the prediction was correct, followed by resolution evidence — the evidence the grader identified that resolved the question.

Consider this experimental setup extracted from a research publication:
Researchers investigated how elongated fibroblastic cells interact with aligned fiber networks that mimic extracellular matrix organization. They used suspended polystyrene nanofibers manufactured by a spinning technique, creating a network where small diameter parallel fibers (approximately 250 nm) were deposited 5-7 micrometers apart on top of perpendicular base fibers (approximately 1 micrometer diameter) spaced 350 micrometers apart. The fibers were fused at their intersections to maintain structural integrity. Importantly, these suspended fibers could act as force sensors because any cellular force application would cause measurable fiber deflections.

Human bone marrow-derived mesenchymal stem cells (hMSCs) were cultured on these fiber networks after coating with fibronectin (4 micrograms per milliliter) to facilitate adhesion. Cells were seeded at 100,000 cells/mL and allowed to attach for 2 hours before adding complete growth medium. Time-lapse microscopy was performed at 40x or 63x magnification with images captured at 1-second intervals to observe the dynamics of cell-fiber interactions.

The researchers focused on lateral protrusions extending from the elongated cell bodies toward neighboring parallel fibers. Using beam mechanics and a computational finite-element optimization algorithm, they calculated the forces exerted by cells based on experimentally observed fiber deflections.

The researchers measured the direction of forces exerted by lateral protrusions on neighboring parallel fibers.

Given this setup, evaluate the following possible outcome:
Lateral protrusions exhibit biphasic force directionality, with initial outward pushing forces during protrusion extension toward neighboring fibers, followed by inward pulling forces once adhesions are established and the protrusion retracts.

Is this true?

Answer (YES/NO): NO